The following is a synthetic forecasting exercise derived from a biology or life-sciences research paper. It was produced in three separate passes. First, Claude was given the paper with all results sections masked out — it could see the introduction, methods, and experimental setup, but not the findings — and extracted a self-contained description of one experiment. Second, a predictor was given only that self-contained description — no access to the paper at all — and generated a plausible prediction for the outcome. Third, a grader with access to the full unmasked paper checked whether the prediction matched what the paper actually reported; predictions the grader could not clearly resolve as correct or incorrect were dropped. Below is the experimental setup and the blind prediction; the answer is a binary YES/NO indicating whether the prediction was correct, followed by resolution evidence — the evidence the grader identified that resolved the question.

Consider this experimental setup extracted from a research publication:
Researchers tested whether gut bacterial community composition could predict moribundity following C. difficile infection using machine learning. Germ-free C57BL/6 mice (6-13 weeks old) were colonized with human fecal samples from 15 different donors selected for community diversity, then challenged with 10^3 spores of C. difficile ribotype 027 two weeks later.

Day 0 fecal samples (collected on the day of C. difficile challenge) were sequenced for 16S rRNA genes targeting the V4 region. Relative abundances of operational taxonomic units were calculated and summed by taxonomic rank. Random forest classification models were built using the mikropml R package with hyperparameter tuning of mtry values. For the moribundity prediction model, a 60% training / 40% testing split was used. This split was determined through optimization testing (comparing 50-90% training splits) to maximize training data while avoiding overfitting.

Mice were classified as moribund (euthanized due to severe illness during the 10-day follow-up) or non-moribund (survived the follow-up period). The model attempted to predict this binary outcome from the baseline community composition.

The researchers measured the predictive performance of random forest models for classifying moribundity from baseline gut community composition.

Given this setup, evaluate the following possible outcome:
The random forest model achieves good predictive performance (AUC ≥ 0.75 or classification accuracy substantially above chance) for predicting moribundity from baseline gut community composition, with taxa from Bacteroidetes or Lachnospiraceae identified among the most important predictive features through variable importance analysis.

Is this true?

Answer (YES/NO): NO